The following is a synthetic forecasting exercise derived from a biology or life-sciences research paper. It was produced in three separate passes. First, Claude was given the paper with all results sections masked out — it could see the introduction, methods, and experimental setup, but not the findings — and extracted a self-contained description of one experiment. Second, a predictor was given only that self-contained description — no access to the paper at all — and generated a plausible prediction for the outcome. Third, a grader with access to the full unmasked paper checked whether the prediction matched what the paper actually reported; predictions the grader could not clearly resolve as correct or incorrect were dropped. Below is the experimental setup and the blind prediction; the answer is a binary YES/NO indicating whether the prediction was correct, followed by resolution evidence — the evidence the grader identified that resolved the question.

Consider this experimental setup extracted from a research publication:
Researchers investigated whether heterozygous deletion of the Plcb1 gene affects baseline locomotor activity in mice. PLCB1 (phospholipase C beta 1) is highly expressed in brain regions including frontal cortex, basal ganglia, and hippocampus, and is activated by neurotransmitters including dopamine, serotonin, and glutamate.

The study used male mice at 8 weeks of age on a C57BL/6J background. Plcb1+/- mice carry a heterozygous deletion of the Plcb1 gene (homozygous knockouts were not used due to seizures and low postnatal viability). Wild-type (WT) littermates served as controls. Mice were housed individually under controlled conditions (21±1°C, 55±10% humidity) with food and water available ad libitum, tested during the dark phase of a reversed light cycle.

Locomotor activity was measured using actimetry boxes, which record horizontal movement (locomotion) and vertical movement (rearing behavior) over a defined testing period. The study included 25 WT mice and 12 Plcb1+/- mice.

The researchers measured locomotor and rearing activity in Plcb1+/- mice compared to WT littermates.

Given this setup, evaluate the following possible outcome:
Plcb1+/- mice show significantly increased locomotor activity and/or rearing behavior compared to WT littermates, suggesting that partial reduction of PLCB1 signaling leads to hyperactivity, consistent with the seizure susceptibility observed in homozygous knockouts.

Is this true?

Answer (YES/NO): YES